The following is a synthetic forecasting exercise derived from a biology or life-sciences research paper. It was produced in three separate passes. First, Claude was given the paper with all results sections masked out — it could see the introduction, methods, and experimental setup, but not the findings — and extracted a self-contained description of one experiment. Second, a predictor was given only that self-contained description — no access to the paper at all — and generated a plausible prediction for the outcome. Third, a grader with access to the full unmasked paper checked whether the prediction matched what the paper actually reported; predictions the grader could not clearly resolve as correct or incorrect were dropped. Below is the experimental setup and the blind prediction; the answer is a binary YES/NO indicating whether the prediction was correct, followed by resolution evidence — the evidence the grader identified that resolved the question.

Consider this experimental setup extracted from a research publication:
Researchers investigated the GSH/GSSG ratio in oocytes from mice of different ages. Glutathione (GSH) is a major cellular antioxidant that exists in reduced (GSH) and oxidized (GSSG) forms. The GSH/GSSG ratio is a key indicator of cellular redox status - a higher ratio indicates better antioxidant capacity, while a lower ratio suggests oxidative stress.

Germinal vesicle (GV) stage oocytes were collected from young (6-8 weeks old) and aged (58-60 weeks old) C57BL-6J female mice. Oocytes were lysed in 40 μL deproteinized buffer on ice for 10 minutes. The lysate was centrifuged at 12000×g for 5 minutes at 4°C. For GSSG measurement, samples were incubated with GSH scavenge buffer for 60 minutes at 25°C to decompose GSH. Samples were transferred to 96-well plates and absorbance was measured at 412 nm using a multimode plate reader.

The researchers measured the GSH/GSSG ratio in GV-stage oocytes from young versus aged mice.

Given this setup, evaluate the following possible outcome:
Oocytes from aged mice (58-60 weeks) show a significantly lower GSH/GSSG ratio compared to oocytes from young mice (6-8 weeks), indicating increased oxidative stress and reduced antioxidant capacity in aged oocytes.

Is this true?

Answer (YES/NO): YES